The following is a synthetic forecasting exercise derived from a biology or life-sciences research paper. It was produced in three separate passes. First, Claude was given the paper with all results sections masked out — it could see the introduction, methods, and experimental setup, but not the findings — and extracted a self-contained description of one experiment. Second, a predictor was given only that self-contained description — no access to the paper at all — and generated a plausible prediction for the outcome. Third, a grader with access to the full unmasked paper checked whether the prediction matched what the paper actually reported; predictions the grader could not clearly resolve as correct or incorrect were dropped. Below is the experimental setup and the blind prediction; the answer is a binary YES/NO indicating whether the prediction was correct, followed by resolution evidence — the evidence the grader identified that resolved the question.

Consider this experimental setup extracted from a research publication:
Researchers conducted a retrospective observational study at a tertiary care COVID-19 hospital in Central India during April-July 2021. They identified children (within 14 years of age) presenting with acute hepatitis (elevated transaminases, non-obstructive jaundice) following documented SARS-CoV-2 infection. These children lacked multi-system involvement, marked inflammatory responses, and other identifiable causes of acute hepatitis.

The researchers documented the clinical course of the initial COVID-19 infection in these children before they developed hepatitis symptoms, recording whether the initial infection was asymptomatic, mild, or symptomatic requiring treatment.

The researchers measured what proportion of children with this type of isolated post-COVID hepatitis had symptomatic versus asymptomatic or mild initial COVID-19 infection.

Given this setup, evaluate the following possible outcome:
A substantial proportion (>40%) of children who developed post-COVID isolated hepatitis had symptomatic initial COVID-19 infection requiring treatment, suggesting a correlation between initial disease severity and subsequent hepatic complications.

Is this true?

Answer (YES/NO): NO